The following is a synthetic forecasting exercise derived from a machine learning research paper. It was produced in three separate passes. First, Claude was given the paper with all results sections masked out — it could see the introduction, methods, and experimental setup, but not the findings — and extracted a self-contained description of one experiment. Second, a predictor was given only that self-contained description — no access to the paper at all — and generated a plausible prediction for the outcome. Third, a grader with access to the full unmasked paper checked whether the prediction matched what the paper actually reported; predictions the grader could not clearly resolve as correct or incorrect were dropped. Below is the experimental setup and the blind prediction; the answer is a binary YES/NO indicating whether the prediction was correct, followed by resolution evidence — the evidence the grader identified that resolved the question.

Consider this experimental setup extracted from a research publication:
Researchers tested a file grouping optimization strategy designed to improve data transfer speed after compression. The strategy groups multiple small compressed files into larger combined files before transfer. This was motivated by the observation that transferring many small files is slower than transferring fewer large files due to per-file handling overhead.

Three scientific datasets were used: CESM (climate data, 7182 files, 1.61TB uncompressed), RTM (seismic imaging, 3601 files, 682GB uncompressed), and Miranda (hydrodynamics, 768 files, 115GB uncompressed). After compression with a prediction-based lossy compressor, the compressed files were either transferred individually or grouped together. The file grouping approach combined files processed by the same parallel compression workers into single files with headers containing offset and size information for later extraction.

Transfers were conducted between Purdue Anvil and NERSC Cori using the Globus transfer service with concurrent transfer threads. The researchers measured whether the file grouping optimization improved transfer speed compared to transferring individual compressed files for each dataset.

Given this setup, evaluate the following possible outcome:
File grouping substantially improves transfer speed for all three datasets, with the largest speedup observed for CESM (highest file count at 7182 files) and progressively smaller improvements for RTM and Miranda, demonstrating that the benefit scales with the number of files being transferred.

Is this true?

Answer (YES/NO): NO